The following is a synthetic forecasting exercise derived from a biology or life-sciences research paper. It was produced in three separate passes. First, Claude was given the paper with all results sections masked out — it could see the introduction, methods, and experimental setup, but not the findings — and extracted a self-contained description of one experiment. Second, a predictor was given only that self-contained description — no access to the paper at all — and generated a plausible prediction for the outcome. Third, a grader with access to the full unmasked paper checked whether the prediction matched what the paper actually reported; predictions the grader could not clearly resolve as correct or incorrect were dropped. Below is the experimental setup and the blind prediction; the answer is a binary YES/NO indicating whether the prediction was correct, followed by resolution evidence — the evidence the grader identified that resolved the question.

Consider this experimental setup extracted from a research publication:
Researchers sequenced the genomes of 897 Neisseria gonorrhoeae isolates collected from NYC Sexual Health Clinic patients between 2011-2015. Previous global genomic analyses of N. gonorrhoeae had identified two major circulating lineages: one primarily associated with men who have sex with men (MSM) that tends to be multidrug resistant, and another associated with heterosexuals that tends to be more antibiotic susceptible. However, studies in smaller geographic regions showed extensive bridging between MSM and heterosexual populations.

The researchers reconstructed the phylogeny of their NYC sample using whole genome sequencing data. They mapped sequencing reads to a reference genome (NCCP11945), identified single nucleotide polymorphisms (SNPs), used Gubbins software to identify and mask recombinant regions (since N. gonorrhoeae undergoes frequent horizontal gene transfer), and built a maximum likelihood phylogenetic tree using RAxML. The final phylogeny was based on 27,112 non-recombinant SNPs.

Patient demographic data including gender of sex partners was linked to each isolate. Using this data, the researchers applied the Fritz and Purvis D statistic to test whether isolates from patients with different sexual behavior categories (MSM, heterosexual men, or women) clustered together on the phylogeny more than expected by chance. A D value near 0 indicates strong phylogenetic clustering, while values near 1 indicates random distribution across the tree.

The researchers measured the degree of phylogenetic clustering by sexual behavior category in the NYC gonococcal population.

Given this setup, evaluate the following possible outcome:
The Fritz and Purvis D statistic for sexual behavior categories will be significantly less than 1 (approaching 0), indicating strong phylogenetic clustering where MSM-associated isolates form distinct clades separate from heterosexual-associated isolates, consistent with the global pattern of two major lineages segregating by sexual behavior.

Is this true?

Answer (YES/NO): YES